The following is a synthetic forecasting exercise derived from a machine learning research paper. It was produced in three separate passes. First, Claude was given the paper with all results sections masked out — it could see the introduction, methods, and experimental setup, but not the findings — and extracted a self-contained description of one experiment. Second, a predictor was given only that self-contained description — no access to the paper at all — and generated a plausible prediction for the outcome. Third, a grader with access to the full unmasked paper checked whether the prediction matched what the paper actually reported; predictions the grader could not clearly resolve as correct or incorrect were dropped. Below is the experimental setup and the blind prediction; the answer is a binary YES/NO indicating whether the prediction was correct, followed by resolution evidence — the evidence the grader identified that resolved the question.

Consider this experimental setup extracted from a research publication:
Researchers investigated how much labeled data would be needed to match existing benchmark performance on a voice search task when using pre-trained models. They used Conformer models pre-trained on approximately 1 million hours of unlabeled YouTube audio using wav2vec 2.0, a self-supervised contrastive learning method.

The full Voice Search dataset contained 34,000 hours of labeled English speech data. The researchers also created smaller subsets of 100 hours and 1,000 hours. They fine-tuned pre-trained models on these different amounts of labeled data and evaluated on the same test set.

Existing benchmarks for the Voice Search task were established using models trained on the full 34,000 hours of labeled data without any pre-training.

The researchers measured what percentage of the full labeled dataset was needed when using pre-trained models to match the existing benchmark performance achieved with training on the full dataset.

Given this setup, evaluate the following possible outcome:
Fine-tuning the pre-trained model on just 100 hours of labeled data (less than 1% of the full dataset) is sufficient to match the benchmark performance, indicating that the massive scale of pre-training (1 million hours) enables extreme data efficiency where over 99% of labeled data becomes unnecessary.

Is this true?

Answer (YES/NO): NO